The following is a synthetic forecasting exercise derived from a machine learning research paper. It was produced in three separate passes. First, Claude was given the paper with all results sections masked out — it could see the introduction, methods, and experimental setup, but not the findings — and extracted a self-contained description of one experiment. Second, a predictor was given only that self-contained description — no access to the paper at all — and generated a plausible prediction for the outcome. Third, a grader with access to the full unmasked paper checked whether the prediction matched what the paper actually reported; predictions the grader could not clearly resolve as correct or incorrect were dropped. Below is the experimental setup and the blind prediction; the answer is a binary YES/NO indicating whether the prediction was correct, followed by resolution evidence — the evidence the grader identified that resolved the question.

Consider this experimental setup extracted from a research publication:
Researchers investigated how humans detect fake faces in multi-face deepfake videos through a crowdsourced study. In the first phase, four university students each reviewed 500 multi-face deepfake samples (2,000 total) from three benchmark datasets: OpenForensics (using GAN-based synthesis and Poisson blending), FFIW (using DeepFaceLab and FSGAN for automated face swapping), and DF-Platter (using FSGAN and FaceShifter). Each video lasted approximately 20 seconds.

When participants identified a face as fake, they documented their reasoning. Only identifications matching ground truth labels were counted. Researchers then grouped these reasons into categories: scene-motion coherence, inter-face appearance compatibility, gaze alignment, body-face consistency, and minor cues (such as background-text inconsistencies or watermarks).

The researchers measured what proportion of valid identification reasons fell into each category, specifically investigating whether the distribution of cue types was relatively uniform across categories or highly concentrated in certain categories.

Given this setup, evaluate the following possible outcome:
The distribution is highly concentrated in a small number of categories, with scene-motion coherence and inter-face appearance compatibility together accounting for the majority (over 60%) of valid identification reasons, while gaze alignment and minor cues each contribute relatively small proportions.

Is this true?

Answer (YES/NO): NO